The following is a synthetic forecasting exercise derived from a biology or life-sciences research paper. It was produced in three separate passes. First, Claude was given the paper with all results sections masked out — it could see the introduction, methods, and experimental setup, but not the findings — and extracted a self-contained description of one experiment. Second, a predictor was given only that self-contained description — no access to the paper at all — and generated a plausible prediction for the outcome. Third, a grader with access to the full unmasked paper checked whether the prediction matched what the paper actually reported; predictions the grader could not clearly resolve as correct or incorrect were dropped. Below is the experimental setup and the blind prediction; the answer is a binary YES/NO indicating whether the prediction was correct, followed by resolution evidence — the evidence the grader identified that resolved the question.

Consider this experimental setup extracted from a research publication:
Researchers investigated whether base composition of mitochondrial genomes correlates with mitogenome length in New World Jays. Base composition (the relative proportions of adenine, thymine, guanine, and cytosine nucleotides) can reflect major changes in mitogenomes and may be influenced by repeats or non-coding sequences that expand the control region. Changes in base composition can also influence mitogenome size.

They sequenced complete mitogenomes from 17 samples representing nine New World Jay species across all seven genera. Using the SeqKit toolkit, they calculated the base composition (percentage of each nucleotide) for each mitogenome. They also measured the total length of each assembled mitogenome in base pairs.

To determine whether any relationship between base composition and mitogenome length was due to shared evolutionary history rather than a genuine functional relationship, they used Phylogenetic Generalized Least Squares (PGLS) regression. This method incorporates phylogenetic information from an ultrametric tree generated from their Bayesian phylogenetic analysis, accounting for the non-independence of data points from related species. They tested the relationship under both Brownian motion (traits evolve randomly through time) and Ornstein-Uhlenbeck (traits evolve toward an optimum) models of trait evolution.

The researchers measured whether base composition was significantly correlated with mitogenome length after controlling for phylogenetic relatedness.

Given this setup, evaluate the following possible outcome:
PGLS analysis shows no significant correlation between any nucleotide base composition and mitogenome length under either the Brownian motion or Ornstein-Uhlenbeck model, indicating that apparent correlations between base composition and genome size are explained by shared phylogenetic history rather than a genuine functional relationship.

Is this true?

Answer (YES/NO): NO